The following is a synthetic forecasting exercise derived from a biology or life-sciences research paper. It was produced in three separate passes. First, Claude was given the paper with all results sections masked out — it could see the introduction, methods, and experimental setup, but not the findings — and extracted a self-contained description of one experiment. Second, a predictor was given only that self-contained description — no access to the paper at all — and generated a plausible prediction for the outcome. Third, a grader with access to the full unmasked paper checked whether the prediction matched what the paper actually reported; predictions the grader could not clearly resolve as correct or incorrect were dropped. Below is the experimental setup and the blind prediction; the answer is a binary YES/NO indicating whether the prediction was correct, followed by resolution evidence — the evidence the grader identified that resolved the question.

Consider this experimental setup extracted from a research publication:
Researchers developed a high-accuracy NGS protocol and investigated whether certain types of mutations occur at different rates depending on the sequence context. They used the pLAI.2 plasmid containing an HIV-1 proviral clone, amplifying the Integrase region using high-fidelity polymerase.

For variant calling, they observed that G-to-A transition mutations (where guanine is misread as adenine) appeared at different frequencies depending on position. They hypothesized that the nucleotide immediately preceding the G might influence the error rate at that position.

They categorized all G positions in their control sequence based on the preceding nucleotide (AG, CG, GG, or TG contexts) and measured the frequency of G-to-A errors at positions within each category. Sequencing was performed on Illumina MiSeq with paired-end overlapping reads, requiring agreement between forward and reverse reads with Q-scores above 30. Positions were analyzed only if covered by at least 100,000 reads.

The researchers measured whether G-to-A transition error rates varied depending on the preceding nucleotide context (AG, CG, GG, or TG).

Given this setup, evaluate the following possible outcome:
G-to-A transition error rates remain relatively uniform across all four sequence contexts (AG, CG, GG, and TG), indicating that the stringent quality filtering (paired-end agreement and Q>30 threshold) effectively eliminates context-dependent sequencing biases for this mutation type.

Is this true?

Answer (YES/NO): NO